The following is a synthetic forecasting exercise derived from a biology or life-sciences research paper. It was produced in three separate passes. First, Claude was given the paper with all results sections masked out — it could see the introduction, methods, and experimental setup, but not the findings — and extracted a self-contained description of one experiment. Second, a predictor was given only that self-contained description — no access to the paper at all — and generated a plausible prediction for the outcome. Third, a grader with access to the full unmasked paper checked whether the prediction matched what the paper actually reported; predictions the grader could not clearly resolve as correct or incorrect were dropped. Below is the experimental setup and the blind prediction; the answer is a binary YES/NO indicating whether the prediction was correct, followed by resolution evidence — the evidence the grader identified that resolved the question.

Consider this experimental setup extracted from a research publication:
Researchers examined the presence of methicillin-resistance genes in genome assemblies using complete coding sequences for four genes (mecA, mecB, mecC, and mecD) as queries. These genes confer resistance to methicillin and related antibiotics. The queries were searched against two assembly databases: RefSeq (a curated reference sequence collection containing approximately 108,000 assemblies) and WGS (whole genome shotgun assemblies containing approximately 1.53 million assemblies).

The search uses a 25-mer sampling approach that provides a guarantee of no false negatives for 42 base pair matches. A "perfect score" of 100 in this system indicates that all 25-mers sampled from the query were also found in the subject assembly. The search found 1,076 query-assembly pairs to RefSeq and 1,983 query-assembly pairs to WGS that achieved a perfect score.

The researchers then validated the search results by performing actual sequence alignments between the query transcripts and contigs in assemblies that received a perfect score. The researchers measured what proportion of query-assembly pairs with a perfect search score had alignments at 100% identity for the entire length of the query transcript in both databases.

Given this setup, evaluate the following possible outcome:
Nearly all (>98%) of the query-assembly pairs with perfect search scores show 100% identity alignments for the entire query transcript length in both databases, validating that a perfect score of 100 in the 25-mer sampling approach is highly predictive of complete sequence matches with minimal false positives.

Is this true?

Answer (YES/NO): YES